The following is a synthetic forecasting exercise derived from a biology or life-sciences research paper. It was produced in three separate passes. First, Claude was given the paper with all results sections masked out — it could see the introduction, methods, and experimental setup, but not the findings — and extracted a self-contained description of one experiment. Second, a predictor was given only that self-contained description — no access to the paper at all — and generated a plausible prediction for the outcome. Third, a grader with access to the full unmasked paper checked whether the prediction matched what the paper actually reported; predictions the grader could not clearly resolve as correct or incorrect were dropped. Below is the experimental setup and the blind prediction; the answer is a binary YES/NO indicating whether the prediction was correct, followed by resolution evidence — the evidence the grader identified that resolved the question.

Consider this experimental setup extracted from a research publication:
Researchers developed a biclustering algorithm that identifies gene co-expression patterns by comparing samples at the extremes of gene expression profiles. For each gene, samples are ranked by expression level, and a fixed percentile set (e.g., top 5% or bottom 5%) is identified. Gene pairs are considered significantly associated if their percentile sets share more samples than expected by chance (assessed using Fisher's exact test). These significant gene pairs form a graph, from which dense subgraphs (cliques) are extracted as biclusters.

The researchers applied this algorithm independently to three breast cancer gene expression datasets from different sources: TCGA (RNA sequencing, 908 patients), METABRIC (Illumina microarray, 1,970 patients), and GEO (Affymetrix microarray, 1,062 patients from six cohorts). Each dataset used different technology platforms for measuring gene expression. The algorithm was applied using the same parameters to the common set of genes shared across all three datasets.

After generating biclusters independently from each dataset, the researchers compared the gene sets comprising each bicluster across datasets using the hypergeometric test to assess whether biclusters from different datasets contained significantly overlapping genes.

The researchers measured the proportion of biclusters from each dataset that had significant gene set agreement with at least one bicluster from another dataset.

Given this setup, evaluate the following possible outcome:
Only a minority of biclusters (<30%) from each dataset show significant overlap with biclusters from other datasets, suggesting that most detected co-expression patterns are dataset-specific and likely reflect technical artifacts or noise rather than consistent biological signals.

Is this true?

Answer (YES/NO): NO